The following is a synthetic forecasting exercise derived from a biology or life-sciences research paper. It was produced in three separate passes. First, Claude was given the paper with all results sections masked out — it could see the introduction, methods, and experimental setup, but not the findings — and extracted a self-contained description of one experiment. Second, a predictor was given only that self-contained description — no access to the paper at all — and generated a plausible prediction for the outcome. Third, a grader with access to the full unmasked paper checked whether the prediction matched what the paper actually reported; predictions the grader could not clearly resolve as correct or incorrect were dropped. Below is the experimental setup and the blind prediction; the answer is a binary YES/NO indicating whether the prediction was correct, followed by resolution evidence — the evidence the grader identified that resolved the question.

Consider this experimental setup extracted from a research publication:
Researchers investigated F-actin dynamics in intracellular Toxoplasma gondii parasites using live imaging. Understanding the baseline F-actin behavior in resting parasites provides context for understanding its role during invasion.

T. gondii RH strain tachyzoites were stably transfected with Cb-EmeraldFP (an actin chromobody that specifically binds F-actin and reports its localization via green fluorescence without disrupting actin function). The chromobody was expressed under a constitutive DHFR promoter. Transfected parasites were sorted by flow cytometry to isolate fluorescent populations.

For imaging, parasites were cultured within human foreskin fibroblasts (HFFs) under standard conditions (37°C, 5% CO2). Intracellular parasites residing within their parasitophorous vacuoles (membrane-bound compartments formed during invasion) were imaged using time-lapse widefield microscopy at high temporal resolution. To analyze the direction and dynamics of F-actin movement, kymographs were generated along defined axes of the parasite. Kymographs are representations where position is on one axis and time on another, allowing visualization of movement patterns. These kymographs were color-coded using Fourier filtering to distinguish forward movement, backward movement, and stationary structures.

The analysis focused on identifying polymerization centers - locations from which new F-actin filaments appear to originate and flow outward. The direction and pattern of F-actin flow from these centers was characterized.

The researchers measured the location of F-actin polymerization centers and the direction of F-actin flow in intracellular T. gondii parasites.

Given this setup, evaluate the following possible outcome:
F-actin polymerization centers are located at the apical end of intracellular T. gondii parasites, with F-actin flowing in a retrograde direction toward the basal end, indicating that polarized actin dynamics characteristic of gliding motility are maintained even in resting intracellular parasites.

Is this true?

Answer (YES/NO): NO